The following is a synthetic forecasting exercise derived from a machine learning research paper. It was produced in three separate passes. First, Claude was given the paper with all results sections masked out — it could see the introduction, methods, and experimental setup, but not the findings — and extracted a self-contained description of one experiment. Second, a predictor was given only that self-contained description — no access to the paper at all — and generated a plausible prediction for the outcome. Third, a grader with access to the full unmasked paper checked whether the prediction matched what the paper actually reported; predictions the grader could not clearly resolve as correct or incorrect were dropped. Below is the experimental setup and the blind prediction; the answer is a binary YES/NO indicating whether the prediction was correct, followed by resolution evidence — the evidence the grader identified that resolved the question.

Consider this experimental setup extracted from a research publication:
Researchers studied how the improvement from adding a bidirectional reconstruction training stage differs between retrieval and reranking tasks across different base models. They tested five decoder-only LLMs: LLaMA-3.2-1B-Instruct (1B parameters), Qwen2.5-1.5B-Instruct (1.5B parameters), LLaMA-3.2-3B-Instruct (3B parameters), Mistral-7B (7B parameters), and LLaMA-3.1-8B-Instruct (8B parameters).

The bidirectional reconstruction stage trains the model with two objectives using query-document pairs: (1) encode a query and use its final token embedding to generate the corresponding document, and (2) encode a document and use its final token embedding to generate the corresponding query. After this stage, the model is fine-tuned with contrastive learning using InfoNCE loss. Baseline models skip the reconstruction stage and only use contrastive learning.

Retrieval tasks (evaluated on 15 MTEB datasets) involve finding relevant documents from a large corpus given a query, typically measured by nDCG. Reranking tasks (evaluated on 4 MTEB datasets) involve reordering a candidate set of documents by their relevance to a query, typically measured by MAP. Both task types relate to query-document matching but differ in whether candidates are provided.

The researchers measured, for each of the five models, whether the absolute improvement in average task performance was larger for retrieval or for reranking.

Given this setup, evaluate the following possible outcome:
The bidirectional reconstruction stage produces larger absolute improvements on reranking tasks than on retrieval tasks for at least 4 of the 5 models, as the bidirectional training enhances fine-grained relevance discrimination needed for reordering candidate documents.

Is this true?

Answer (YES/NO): NO